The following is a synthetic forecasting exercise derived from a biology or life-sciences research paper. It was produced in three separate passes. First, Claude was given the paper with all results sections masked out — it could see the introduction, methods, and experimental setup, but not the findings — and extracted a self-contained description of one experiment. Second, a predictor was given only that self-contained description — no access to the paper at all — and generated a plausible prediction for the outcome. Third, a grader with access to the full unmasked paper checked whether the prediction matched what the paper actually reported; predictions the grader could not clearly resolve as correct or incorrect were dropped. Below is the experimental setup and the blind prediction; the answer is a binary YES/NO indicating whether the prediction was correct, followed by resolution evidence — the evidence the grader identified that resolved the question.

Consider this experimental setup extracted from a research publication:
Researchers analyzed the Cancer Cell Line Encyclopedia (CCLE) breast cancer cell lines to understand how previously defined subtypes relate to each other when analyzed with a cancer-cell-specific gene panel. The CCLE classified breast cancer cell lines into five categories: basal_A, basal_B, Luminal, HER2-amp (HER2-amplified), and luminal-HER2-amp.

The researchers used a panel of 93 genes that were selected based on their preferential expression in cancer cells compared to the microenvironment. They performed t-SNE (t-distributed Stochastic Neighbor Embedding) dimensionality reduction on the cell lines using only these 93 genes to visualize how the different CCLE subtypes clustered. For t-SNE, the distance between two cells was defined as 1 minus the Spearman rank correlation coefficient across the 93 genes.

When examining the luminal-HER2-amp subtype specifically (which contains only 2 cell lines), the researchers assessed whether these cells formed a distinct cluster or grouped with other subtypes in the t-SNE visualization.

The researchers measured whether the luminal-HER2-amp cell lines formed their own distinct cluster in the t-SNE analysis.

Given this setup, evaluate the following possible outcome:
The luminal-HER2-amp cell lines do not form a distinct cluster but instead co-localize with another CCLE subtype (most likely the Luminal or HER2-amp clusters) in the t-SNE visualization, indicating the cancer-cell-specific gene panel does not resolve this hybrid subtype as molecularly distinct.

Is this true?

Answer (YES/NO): YES